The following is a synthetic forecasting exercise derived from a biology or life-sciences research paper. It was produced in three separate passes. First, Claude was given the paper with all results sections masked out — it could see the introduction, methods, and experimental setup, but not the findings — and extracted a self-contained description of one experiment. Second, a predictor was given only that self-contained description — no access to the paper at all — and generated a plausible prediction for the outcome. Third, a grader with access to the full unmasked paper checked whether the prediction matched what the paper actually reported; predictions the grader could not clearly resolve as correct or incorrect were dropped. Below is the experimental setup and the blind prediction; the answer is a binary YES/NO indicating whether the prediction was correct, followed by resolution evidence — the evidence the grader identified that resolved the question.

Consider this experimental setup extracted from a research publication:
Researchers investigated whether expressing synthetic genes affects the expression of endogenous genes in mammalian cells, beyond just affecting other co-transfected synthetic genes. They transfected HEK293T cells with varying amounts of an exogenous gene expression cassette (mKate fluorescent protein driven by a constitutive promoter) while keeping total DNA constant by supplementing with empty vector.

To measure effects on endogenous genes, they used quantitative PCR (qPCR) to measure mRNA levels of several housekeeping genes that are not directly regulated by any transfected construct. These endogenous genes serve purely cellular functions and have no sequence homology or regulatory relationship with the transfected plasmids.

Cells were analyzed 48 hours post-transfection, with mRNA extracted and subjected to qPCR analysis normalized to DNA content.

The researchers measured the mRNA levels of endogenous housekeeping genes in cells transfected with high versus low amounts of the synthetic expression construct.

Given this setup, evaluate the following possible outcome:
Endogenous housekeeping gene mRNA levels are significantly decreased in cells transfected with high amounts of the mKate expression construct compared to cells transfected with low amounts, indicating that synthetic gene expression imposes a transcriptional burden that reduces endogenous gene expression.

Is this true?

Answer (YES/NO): YES